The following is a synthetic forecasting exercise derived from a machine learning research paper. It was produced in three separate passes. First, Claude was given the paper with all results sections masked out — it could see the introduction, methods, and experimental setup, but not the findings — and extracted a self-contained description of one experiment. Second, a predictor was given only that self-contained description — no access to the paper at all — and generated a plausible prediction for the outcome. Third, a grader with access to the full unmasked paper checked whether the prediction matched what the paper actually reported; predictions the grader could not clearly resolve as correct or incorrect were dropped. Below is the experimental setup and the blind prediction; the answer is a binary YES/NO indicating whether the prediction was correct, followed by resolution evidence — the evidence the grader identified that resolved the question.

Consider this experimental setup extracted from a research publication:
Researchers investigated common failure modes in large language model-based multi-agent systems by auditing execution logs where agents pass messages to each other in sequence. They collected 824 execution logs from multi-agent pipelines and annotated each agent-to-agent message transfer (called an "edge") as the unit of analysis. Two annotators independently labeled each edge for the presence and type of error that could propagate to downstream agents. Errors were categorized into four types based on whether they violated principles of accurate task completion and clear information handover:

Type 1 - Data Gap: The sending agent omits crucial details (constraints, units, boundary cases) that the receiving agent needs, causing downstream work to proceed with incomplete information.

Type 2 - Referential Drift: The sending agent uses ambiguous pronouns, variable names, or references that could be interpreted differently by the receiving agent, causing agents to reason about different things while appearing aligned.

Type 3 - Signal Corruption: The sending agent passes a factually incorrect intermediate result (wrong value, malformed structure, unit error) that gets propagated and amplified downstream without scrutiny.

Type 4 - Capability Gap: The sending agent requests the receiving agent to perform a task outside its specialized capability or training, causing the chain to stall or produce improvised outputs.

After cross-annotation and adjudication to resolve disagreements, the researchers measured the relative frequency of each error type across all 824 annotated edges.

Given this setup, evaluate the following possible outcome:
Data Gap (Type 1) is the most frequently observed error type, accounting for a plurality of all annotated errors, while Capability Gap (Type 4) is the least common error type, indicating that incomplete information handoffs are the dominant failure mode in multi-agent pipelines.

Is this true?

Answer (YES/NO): NO